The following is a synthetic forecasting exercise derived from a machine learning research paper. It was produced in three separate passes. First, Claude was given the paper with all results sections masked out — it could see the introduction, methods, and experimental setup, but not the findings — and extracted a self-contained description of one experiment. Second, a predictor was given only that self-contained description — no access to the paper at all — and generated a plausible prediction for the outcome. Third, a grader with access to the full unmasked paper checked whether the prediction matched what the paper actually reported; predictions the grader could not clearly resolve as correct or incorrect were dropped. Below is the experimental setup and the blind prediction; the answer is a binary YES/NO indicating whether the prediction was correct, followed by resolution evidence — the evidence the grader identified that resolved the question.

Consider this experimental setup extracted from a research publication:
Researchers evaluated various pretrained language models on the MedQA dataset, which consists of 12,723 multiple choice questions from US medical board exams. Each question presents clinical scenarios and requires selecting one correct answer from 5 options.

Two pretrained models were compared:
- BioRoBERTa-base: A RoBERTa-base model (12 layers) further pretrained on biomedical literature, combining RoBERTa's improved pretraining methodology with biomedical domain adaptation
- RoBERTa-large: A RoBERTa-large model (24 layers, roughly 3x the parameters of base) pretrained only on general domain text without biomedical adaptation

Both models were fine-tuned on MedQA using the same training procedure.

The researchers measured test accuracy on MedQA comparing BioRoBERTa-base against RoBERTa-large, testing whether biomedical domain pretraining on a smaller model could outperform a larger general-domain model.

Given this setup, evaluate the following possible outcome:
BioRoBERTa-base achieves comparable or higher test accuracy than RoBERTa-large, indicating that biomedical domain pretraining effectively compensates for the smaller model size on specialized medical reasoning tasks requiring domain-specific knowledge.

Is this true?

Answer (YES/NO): YES